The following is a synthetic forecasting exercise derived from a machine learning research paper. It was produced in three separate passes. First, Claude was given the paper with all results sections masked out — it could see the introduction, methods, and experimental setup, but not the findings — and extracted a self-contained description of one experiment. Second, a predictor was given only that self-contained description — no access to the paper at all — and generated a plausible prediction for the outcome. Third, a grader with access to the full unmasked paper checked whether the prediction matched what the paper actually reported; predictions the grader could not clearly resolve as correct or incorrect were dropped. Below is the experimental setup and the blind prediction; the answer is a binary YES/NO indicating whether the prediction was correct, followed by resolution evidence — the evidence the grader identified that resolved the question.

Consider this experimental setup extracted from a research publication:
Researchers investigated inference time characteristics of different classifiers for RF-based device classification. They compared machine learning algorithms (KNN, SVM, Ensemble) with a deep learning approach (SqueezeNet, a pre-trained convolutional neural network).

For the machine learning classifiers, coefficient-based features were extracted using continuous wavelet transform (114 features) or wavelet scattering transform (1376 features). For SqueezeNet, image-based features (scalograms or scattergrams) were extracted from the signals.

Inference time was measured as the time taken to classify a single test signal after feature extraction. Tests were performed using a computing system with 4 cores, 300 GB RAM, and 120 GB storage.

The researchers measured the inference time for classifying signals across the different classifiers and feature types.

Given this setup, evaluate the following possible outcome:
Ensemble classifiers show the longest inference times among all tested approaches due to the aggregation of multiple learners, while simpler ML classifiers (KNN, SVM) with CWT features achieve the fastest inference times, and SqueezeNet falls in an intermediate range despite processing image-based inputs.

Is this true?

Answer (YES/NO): NO